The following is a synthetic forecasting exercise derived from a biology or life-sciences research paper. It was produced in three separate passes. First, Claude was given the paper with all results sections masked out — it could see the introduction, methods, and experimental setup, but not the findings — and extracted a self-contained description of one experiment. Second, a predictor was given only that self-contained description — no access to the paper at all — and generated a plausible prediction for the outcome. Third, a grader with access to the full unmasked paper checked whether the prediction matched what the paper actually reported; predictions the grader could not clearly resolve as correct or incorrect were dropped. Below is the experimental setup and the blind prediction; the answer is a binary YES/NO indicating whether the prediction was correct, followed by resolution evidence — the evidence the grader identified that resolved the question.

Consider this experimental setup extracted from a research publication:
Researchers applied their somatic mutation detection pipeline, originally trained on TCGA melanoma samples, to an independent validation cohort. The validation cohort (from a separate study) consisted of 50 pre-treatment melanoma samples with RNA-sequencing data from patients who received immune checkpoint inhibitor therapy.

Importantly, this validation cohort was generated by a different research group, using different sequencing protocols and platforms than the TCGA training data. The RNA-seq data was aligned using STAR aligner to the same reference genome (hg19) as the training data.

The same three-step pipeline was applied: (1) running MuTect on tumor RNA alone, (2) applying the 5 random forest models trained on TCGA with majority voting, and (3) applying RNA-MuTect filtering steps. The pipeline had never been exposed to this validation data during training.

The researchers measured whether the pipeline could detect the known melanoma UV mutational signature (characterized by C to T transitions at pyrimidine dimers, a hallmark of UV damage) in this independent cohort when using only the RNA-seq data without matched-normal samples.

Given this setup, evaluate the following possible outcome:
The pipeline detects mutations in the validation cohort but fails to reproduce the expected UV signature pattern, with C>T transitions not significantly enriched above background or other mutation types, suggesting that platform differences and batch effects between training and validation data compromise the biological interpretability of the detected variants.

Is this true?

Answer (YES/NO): NO